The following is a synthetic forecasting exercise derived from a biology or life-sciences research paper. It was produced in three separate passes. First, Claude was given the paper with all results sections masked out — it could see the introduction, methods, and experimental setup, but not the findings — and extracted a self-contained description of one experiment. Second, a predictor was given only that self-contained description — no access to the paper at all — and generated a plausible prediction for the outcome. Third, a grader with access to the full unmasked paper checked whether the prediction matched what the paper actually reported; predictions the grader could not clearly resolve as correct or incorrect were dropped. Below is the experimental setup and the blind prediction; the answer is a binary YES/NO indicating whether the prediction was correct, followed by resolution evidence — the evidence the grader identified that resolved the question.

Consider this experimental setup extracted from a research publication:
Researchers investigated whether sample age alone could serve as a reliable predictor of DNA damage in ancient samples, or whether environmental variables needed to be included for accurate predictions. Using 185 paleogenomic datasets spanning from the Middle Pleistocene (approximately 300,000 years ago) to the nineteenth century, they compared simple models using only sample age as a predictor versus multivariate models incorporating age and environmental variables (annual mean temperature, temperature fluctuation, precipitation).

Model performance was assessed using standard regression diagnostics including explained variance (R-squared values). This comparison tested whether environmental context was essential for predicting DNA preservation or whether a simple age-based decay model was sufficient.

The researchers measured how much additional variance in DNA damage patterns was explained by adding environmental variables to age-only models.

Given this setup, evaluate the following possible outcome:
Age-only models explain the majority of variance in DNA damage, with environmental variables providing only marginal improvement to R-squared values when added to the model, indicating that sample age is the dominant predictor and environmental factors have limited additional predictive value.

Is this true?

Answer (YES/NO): NO